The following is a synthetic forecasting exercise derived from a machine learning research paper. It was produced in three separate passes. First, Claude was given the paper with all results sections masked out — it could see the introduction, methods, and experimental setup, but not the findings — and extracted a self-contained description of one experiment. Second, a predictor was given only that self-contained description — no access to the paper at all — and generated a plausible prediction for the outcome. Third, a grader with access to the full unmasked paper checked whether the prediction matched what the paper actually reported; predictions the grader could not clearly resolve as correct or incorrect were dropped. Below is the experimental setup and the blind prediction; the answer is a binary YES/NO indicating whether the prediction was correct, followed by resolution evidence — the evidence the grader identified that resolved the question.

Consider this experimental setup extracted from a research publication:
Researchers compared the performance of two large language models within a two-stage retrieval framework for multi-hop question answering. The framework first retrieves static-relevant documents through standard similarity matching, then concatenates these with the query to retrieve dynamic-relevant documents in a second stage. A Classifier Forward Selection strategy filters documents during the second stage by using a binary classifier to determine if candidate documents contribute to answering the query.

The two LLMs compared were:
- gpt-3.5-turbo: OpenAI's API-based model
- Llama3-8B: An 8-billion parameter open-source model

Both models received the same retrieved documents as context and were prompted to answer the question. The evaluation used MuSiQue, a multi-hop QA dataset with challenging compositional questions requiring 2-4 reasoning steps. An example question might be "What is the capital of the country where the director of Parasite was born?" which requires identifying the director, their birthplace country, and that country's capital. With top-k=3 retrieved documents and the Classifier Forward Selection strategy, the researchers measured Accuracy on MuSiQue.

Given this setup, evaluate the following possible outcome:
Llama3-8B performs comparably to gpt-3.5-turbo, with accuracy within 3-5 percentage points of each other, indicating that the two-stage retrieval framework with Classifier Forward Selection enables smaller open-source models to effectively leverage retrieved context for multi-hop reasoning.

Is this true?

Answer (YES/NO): NO